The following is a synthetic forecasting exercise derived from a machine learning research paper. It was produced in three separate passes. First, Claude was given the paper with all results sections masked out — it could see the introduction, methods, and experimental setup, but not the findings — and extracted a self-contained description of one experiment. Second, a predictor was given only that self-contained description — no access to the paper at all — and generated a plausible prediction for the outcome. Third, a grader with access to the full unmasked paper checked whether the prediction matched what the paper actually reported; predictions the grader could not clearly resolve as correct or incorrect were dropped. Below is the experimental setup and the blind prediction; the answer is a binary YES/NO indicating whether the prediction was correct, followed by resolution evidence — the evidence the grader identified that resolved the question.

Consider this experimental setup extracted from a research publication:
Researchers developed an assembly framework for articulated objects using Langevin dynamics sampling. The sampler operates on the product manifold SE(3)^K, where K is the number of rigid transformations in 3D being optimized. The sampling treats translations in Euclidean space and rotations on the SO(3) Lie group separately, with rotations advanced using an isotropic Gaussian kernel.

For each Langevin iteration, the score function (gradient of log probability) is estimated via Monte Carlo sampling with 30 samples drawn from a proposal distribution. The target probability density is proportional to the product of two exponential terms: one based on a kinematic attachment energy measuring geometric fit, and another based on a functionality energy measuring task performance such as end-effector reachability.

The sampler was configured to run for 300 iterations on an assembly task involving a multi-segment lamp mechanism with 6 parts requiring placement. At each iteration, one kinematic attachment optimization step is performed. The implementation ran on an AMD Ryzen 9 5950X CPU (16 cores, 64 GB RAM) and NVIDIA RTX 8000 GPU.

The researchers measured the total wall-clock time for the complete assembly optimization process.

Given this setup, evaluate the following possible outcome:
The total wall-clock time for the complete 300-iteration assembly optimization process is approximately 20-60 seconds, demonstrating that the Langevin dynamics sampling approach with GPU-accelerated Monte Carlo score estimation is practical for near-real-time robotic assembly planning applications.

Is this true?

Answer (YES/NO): NO